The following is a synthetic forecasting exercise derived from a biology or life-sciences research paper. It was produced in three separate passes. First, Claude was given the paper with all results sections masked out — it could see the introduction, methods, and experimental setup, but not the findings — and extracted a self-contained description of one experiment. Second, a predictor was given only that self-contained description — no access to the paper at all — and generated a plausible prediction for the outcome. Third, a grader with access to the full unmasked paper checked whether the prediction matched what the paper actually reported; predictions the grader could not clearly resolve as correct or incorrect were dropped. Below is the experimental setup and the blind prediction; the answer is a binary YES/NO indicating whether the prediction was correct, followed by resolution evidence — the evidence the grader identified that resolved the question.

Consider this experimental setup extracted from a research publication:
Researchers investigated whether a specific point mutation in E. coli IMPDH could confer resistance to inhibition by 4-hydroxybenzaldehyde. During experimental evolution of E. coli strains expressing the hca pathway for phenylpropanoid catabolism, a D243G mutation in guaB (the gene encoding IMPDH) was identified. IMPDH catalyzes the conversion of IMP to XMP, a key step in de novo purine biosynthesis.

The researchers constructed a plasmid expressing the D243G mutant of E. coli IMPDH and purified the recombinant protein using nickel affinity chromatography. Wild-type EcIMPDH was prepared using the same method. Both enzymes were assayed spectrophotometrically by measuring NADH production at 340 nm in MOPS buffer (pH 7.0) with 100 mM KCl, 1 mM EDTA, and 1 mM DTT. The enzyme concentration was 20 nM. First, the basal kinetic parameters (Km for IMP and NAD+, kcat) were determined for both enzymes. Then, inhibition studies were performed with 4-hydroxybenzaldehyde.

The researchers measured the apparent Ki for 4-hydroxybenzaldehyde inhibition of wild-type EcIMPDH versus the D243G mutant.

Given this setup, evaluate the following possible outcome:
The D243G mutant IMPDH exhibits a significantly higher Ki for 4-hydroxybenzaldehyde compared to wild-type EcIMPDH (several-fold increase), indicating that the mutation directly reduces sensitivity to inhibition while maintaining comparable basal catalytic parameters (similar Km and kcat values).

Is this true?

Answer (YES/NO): YES